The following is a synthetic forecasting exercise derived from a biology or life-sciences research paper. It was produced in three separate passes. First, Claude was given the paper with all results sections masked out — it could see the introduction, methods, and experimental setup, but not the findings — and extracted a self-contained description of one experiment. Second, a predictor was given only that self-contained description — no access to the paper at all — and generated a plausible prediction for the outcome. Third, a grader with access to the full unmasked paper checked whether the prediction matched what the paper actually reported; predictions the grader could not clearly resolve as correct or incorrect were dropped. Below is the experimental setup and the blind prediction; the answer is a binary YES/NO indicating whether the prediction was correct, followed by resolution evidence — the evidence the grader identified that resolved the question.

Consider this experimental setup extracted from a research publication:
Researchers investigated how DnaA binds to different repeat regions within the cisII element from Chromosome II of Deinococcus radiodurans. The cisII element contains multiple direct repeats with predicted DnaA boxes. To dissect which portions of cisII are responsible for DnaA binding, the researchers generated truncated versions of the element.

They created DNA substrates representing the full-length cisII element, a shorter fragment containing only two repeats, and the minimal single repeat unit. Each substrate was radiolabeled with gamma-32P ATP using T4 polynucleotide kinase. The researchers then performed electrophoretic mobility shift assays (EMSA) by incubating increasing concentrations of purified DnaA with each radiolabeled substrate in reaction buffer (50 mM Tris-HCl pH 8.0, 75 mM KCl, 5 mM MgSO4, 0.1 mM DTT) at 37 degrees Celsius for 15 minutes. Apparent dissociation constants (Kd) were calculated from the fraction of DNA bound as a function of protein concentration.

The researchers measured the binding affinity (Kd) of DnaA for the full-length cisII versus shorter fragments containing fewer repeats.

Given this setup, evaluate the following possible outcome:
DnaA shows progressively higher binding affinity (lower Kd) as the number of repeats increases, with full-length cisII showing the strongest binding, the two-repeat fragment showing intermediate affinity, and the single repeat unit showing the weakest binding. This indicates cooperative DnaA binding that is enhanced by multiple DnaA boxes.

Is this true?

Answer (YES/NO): YES